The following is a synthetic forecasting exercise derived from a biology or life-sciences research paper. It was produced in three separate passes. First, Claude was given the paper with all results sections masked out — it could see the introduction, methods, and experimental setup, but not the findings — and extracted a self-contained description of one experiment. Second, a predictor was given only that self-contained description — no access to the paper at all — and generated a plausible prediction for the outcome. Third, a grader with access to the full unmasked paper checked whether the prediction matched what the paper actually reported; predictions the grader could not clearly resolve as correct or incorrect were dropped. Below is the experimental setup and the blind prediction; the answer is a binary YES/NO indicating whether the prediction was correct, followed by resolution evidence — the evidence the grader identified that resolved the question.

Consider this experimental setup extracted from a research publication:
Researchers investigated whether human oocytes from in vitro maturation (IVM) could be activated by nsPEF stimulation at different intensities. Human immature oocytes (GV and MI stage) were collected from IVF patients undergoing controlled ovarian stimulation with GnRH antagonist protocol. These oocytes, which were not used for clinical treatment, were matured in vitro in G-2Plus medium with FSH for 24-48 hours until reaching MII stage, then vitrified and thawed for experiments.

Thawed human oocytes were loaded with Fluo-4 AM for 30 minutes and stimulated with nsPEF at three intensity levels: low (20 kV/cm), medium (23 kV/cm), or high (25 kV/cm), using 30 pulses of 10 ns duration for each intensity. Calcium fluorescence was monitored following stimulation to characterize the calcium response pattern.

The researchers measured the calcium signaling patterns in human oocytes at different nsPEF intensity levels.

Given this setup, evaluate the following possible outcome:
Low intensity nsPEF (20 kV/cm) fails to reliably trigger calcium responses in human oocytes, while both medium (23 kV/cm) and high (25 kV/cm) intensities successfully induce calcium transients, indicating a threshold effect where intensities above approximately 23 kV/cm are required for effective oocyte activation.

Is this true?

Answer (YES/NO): NO